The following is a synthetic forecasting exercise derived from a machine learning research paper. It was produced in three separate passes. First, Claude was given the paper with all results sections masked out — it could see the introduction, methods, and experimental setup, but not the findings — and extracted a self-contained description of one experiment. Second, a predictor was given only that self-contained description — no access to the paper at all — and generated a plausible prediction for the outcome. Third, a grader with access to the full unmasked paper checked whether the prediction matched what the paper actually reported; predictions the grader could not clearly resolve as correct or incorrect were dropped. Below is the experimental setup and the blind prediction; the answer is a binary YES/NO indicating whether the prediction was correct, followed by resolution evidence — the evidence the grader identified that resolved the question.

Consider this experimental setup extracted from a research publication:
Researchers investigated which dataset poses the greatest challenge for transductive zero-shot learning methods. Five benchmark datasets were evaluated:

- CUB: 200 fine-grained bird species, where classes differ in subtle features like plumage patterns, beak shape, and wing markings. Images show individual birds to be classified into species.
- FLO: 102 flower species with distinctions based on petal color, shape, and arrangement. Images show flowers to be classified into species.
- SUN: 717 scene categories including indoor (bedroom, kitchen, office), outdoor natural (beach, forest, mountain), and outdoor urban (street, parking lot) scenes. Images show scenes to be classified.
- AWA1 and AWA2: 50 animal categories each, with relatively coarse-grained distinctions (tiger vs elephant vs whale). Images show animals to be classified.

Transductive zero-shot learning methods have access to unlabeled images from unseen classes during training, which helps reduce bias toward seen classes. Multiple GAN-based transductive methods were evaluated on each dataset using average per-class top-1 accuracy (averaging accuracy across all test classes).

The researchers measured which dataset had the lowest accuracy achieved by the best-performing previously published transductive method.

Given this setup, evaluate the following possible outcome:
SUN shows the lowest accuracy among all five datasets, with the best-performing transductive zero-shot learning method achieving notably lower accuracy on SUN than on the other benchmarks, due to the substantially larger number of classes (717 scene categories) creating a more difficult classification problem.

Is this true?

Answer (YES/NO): YES